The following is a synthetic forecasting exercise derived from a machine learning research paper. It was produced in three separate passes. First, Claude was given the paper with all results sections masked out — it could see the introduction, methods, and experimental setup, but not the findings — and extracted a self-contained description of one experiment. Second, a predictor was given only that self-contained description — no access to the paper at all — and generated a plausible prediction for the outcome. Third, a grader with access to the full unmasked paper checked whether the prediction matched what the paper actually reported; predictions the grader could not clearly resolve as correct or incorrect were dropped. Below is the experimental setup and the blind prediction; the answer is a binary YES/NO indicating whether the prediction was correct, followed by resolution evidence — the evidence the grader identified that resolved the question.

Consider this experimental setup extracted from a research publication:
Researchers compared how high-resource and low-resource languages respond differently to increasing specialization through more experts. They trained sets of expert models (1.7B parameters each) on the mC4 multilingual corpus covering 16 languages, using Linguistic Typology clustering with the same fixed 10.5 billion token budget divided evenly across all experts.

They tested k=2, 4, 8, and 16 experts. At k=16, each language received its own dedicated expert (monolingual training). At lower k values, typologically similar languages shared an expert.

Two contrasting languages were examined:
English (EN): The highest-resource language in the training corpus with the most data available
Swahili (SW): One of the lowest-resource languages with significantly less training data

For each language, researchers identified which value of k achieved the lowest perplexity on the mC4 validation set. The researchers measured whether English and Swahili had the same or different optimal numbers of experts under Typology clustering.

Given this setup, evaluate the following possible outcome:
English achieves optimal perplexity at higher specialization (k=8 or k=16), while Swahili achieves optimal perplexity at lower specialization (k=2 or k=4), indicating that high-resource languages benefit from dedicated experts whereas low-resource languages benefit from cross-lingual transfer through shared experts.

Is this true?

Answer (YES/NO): NO